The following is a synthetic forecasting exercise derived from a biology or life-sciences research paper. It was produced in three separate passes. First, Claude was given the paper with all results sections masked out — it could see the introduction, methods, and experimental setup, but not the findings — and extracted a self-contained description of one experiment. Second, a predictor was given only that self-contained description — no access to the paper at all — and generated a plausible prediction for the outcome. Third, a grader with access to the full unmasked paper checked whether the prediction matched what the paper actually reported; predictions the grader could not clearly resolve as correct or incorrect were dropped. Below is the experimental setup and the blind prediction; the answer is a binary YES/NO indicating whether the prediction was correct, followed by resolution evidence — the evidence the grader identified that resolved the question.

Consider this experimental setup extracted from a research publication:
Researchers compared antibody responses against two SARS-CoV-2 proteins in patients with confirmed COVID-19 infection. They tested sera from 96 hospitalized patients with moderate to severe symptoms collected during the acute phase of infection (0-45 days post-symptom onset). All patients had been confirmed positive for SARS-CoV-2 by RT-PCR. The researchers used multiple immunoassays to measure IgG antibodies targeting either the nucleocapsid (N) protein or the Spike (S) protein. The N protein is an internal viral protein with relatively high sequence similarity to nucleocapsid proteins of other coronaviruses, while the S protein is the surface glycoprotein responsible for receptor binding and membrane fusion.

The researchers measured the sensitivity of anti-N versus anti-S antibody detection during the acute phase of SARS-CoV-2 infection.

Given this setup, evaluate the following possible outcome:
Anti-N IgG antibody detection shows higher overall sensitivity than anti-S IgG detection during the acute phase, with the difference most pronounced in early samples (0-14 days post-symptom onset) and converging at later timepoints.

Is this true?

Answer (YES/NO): NO